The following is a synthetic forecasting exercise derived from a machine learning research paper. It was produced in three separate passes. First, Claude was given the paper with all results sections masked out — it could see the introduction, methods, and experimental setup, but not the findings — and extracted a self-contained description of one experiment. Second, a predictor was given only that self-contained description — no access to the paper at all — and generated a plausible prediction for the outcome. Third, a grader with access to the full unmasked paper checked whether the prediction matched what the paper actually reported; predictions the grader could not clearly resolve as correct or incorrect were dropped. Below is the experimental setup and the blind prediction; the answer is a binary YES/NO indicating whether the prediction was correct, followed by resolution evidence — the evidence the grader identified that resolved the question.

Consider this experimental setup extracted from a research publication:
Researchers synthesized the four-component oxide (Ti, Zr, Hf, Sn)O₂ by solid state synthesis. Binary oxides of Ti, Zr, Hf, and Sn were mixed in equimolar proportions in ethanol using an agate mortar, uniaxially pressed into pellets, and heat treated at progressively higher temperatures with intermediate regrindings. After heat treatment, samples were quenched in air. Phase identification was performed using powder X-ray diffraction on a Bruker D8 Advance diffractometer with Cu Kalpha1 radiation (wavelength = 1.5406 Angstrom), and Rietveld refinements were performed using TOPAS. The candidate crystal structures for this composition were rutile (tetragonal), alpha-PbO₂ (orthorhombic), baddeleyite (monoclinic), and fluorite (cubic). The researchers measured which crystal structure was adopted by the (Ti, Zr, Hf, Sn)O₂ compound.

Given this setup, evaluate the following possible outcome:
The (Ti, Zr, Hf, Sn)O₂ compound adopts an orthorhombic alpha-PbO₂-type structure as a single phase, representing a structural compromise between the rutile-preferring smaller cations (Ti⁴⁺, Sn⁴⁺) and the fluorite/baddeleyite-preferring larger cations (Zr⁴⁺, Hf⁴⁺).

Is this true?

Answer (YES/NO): YES